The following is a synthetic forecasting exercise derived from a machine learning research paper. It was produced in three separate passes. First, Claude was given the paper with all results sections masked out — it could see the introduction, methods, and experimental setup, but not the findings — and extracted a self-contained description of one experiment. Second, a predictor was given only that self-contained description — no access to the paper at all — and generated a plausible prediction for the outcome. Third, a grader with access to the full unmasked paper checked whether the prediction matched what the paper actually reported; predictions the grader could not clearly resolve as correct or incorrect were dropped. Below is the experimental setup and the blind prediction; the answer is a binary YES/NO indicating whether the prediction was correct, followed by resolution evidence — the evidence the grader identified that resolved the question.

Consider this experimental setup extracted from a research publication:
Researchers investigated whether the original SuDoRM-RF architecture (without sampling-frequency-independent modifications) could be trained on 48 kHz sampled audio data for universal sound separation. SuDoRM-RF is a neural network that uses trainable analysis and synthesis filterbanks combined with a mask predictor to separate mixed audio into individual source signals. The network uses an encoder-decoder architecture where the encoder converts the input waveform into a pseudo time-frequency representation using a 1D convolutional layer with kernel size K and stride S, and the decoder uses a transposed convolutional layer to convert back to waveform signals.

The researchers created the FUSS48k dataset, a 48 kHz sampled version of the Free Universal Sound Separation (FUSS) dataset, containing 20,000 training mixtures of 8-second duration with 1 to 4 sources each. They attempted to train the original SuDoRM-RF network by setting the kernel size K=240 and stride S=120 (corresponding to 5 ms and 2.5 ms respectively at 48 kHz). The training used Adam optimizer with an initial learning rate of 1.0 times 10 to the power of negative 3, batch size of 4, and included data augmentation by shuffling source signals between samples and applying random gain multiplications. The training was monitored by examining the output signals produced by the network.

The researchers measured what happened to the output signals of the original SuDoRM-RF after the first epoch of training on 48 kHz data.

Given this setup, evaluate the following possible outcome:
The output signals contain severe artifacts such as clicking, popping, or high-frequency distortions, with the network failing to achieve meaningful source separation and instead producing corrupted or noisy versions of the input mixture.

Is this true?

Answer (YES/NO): NO